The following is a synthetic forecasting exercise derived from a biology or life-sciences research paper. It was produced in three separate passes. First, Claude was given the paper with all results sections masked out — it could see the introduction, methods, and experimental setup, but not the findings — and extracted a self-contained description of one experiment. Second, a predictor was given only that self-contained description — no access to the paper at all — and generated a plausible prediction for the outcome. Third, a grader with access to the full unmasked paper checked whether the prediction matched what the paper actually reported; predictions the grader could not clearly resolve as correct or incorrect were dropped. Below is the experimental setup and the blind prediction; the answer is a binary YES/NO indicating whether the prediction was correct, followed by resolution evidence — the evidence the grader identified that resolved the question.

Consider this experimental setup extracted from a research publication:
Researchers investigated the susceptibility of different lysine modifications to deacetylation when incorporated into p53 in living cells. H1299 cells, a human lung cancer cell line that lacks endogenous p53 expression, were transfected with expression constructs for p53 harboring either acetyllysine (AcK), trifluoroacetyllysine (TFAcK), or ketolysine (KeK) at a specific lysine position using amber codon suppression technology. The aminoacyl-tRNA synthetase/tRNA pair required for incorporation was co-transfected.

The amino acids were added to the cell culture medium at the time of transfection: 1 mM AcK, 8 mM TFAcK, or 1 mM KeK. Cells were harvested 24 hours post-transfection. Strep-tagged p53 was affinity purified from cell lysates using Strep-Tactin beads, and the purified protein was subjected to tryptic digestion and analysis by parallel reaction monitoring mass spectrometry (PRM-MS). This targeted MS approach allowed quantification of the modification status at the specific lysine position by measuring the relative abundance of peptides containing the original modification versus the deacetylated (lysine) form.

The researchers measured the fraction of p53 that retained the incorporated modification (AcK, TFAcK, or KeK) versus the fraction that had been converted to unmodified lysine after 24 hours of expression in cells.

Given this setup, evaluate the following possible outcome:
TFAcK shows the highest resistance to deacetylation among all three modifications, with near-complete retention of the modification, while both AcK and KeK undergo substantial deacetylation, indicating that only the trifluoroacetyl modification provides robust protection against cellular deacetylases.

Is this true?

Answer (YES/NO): NO